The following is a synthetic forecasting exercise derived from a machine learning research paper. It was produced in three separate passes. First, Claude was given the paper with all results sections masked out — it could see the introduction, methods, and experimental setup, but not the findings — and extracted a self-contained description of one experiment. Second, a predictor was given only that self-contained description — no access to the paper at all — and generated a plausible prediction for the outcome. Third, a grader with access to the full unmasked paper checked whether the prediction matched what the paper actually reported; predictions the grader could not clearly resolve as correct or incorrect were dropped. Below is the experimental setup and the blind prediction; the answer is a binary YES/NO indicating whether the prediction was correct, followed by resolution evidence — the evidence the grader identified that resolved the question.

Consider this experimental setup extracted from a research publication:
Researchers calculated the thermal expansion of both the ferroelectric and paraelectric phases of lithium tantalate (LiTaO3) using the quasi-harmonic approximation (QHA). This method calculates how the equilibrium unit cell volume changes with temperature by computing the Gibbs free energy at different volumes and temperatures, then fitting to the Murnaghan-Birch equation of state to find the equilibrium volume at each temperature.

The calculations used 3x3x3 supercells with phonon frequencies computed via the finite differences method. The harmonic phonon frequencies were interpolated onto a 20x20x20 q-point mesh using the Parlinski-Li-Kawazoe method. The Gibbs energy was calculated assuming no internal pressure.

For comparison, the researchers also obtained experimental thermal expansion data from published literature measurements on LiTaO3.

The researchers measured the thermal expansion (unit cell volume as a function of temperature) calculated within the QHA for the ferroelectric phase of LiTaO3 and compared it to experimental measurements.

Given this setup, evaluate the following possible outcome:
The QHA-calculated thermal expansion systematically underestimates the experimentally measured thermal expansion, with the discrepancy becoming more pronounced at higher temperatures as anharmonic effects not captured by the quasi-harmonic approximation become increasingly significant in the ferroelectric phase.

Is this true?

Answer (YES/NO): NO